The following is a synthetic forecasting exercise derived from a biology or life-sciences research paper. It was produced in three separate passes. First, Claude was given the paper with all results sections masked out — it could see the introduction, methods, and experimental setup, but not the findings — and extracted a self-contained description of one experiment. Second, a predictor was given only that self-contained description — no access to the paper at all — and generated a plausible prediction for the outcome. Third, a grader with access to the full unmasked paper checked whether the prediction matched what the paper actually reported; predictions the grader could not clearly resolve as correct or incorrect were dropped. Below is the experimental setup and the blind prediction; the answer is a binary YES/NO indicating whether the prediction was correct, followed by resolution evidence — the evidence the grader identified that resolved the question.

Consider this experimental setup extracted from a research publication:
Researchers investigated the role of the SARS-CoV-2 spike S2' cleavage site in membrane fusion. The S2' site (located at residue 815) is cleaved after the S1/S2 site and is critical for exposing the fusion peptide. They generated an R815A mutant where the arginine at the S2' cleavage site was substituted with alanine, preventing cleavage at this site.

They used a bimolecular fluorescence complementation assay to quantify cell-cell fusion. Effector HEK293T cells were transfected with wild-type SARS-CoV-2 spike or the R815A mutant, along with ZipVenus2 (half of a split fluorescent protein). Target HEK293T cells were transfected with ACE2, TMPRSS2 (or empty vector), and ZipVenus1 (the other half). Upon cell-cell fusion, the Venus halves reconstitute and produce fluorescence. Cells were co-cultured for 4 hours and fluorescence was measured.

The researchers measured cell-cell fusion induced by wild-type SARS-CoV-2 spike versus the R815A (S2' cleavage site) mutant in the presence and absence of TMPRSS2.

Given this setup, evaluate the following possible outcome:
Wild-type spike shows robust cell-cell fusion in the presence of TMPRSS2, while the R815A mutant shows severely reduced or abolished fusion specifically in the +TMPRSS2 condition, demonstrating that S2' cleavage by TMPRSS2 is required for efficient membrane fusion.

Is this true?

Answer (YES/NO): NO